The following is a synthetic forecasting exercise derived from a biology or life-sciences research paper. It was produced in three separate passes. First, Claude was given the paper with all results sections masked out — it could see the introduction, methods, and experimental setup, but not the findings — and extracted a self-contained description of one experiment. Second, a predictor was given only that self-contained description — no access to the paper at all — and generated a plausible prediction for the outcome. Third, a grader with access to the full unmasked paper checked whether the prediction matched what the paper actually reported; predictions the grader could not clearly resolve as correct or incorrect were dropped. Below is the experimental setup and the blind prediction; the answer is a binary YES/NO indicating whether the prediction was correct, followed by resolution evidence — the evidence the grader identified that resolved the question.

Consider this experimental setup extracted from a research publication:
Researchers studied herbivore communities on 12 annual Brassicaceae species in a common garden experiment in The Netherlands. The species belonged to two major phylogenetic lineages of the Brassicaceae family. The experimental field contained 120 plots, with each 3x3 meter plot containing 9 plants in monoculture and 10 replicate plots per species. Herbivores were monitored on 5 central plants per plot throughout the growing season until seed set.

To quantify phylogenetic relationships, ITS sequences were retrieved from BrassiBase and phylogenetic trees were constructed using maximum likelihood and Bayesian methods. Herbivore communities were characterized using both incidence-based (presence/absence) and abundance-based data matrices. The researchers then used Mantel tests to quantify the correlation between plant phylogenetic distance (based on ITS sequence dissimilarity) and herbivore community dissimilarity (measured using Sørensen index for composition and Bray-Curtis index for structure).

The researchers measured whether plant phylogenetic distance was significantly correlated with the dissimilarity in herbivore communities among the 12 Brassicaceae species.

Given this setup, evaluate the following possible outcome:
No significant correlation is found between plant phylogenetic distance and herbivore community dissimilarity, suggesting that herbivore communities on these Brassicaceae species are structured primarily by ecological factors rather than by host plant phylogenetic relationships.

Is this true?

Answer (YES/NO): NO